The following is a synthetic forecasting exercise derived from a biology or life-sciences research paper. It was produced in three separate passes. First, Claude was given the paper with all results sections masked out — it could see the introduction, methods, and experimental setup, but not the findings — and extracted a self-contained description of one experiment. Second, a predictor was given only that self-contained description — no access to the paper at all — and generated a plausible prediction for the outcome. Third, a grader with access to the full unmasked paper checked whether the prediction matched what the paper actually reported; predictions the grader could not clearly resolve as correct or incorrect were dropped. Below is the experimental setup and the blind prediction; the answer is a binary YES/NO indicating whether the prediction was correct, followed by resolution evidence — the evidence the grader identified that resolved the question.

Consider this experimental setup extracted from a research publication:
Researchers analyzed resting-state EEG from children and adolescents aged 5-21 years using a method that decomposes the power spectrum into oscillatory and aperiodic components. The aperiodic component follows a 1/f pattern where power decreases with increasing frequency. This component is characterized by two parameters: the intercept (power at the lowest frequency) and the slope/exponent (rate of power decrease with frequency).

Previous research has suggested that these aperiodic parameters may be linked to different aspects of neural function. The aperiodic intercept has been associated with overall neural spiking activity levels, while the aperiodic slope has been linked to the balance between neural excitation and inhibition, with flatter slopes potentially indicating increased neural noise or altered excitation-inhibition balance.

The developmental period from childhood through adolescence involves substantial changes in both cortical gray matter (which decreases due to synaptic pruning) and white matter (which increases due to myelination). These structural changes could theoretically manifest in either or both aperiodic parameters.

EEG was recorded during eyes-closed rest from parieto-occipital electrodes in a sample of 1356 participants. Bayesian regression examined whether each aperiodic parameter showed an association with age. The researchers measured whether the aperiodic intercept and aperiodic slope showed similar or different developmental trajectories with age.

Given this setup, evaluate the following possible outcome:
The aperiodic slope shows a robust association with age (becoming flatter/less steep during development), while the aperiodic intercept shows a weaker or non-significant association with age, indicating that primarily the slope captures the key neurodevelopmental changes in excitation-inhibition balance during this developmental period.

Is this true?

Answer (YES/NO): NO